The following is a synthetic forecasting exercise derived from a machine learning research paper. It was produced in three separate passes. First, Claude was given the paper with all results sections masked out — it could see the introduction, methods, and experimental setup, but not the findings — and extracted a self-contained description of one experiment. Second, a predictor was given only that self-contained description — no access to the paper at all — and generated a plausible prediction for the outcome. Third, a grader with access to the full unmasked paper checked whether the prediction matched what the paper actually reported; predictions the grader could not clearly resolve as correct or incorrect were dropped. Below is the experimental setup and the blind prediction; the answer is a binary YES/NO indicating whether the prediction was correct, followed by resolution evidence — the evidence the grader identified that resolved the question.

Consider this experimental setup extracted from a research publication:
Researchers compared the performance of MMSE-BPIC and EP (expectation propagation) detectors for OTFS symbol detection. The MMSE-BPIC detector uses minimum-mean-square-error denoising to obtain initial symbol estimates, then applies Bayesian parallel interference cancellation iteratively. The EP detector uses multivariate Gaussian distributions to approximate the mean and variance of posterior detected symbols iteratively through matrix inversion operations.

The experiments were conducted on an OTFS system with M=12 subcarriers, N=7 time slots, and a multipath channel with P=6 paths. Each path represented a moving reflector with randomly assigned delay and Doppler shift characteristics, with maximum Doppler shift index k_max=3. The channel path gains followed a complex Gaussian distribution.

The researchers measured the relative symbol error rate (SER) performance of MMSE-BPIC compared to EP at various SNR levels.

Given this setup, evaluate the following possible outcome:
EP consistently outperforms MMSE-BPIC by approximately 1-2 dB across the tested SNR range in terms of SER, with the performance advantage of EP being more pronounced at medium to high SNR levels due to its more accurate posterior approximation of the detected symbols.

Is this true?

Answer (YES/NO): NO